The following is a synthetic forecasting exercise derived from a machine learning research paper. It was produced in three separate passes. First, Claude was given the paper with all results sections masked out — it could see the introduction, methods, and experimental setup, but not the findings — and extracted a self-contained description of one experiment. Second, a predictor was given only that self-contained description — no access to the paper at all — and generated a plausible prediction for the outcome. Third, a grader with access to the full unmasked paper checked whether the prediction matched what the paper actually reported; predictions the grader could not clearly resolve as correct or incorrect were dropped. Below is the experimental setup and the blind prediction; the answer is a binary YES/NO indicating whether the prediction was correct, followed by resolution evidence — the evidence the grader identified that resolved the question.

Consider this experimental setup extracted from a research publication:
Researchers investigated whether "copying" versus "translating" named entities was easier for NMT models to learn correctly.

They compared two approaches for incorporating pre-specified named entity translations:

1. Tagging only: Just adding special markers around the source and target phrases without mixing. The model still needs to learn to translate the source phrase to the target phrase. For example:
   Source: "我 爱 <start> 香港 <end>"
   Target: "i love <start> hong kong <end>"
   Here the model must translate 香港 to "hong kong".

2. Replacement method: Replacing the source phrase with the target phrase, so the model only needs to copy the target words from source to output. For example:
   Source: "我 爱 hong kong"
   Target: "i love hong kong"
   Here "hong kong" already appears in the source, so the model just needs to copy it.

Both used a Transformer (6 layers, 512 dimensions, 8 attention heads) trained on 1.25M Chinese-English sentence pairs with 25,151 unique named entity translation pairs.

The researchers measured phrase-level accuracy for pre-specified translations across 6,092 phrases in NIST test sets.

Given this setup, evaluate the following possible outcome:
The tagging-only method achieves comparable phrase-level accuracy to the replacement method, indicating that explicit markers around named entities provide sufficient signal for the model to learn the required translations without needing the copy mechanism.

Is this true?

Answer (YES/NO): NO